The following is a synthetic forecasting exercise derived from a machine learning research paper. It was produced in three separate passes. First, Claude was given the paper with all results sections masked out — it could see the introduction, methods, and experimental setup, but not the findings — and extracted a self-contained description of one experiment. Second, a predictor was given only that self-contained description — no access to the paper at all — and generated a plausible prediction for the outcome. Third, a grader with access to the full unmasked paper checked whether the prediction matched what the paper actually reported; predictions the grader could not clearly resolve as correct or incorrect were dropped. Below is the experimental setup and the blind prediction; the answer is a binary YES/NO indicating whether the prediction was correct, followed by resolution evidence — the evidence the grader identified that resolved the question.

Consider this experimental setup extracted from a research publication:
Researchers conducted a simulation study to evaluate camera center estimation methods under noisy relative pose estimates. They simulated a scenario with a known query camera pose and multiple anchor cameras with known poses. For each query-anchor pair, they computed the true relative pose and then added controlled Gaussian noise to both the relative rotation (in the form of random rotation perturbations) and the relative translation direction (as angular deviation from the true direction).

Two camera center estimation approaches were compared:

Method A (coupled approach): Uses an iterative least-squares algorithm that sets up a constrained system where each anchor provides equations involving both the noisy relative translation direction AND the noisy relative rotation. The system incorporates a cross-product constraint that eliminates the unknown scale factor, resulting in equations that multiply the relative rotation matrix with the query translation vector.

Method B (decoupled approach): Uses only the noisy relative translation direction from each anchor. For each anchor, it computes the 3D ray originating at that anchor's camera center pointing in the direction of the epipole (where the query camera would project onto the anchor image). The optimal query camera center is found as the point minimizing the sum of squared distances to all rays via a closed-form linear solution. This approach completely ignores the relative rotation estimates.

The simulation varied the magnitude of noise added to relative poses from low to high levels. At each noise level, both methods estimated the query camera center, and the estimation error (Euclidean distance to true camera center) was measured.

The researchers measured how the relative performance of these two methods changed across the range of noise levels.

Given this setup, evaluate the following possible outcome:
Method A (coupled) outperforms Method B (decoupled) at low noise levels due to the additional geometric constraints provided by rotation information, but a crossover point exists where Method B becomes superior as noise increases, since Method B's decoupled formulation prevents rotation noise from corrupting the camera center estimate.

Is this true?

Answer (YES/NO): NO